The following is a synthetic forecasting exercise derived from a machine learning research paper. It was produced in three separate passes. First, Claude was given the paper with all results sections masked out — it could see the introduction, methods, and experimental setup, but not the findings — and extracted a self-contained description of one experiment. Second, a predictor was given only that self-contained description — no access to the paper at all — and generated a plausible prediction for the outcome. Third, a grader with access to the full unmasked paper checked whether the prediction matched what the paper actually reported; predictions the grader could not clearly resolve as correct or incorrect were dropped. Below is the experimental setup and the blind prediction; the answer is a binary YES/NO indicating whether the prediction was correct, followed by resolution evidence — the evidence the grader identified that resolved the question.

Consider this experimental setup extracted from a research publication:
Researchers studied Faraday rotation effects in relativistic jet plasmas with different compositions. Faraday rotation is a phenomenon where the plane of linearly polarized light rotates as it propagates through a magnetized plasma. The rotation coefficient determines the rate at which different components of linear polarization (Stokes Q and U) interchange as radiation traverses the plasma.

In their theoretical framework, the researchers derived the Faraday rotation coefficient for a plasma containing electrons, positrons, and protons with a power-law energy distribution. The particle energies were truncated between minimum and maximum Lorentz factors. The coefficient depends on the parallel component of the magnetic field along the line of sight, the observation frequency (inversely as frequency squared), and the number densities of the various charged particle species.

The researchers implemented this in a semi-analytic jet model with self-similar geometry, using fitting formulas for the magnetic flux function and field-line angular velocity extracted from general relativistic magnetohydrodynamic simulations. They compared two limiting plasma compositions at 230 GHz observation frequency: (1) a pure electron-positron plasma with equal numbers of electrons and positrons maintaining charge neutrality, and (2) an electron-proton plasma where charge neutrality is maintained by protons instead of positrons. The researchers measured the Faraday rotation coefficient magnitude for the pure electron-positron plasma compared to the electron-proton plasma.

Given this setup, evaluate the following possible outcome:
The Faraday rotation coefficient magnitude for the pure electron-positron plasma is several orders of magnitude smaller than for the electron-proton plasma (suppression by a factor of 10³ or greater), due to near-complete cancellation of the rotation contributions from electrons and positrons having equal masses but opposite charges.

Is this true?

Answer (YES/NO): NO